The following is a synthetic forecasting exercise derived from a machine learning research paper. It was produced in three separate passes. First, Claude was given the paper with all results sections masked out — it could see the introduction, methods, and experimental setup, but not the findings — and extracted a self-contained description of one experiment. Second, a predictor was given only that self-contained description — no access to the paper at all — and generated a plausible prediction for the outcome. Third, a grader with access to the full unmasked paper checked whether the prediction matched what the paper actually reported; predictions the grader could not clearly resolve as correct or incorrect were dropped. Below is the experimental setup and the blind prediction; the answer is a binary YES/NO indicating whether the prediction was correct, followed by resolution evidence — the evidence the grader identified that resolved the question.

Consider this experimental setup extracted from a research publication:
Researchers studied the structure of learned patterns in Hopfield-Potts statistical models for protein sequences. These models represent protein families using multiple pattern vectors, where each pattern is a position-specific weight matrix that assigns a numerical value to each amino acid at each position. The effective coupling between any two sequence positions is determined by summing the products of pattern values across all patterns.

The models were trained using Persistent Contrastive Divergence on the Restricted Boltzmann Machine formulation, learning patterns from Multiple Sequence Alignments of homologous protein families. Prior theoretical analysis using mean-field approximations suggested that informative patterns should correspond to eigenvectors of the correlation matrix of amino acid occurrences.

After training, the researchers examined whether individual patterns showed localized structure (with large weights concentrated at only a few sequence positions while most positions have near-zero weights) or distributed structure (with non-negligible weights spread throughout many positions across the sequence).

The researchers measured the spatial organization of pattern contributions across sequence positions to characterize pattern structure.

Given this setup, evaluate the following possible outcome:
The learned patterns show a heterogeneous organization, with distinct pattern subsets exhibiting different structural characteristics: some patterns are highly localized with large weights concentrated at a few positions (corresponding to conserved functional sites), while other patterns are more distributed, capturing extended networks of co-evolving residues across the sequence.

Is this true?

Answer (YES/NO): NO